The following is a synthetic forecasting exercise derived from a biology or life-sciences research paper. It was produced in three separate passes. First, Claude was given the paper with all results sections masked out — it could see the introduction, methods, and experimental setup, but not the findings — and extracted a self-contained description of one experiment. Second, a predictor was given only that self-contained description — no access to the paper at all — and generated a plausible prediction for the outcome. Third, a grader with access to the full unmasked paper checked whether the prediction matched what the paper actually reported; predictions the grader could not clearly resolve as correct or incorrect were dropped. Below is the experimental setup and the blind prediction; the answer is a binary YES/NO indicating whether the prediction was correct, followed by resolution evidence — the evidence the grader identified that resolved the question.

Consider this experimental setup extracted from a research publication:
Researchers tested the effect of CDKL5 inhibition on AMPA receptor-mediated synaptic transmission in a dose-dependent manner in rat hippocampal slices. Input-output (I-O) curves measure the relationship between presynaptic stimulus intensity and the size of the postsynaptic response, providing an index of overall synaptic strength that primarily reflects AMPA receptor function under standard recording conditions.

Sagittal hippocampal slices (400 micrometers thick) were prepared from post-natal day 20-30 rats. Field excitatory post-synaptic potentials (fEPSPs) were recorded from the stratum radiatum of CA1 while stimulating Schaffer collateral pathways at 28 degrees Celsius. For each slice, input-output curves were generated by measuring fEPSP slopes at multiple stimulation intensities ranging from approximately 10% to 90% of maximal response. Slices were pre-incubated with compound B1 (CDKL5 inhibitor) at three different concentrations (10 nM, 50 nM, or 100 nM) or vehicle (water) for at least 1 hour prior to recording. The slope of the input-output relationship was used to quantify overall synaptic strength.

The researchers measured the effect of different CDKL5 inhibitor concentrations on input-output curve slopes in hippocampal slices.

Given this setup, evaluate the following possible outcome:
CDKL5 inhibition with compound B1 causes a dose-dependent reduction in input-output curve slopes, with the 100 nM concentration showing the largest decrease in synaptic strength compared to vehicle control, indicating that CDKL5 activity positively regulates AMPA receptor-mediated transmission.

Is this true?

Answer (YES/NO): YES